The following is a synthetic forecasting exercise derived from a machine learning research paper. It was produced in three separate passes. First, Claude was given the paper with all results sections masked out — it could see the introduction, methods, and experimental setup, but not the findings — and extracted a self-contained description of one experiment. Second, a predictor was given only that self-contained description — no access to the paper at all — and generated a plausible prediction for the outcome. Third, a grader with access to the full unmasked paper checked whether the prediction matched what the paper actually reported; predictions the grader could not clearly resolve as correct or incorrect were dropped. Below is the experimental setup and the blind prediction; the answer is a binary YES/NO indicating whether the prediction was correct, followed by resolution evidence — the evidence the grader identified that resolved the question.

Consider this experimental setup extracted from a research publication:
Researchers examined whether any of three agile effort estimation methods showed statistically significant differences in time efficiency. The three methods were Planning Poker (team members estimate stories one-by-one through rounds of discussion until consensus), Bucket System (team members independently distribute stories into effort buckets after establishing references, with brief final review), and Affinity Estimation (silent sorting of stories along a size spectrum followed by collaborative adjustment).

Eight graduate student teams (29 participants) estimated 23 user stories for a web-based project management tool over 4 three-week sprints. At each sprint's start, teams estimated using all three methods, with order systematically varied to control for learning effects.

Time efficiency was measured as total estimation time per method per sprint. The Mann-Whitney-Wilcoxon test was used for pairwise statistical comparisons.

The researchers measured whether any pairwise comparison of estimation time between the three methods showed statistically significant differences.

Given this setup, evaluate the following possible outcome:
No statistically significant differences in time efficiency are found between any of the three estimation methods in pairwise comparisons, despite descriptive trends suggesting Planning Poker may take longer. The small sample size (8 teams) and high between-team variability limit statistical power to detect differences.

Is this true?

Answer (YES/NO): NO